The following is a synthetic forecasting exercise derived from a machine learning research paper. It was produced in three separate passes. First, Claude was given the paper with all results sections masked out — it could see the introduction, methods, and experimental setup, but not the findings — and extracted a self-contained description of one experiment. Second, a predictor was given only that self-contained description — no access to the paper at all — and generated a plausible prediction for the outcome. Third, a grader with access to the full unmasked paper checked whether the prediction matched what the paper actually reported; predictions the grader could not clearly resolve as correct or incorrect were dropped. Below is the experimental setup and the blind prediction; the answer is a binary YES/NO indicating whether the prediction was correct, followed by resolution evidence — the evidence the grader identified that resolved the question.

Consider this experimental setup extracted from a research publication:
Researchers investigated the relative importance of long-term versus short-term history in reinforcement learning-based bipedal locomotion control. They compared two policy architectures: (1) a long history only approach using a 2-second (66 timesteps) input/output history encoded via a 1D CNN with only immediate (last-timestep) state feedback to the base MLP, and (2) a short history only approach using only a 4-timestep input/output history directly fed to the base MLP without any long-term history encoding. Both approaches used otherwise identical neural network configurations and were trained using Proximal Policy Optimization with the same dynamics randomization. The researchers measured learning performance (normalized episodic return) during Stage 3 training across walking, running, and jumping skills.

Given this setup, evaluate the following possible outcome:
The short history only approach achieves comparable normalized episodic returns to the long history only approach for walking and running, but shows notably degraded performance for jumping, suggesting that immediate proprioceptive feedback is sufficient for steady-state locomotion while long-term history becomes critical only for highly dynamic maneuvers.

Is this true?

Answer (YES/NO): NO